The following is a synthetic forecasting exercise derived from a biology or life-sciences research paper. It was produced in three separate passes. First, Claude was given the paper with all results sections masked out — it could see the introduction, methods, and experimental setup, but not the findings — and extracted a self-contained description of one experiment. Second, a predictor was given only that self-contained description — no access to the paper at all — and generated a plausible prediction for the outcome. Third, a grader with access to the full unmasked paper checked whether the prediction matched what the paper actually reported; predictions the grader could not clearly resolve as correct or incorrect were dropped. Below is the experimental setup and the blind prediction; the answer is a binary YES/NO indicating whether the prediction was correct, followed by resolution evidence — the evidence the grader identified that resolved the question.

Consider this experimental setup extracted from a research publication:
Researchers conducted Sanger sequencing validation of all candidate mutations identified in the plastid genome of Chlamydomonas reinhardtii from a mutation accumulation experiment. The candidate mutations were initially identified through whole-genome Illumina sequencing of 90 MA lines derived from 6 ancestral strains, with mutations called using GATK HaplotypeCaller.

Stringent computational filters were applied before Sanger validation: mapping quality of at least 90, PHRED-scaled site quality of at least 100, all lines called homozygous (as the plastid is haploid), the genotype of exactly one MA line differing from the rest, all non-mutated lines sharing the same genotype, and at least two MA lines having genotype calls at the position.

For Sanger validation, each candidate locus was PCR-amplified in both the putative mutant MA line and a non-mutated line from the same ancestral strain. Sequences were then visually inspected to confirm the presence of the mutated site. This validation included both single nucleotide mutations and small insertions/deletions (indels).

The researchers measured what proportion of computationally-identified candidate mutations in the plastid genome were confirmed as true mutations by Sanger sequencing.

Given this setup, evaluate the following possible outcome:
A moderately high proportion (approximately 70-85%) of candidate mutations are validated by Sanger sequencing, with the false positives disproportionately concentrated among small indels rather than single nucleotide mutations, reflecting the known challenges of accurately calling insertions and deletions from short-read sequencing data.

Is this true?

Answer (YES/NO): NO